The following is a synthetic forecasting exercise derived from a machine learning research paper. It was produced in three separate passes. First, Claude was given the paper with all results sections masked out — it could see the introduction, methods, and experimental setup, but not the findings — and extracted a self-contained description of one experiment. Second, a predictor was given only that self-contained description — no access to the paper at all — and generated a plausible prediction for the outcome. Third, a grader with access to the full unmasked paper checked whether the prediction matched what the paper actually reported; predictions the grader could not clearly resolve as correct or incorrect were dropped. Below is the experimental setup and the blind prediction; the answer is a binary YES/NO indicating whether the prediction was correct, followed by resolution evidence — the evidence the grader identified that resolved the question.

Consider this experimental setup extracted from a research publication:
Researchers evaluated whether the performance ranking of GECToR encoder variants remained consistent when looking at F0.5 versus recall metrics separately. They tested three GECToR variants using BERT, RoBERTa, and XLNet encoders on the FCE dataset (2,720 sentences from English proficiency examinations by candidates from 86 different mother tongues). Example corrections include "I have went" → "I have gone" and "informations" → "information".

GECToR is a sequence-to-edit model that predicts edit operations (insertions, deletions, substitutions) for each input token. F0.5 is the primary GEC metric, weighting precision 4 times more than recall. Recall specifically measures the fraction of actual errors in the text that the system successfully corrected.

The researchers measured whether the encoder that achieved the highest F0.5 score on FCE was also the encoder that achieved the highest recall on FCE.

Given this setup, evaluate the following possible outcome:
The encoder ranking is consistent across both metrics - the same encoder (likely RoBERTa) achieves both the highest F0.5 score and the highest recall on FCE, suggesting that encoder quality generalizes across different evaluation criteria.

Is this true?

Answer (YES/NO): NO